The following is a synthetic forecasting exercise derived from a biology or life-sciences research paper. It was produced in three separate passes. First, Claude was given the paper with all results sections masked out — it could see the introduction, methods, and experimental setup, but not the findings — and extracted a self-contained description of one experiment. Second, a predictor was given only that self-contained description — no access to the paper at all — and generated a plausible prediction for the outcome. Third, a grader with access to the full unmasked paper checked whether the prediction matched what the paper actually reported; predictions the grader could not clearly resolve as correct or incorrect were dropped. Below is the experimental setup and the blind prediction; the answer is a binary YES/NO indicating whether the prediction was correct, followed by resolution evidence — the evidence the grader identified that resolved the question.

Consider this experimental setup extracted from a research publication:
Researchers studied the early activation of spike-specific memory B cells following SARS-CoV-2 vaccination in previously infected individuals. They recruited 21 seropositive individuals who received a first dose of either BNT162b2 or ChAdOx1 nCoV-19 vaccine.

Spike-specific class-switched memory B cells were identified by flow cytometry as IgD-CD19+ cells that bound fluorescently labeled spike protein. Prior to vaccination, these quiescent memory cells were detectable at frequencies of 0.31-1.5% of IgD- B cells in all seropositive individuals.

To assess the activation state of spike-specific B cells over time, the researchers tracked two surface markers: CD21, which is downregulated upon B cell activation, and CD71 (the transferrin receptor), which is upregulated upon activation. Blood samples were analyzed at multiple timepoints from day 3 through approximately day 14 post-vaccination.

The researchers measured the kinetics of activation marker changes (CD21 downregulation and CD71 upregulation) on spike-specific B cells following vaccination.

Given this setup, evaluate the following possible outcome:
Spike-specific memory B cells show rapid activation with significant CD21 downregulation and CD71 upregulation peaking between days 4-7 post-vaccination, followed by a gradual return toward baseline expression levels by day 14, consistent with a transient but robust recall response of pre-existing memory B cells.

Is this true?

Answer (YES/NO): NO